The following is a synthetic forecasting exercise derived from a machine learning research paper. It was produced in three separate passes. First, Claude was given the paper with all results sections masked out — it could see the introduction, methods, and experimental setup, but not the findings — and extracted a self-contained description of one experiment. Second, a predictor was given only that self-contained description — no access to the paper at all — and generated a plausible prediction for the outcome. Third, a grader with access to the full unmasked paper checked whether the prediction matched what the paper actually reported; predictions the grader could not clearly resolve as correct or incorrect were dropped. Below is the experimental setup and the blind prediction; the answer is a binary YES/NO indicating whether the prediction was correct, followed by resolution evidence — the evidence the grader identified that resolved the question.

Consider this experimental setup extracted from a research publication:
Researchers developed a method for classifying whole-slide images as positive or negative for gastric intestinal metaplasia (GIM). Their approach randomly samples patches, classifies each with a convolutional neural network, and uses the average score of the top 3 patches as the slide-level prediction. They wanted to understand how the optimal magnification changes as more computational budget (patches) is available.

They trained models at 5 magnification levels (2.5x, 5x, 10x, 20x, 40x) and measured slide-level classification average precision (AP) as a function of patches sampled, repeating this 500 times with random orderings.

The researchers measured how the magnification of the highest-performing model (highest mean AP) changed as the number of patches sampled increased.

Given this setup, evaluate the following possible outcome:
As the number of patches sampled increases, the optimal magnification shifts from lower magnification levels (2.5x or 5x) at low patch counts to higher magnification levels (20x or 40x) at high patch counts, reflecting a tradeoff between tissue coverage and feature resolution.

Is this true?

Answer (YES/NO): NO